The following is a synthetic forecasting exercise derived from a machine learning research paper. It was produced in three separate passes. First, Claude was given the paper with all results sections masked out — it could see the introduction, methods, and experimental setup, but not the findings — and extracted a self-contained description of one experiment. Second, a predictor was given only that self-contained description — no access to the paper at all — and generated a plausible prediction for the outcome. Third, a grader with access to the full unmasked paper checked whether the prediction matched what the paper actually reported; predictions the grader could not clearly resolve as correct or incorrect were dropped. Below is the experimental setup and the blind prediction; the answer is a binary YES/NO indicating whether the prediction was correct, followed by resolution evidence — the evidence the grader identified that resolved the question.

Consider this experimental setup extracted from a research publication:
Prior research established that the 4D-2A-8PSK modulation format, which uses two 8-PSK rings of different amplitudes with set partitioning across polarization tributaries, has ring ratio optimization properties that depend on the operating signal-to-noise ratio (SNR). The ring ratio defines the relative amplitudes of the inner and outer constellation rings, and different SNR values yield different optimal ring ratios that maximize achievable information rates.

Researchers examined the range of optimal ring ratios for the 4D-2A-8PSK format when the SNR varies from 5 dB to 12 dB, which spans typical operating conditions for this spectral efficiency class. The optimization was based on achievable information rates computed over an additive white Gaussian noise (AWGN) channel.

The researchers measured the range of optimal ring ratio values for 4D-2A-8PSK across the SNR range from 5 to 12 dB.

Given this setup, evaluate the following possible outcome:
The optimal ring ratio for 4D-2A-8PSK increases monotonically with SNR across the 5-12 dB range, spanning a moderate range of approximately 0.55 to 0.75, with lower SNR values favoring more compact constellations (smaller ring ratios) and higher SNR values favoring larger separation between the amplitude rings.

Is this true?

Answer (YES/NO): NO